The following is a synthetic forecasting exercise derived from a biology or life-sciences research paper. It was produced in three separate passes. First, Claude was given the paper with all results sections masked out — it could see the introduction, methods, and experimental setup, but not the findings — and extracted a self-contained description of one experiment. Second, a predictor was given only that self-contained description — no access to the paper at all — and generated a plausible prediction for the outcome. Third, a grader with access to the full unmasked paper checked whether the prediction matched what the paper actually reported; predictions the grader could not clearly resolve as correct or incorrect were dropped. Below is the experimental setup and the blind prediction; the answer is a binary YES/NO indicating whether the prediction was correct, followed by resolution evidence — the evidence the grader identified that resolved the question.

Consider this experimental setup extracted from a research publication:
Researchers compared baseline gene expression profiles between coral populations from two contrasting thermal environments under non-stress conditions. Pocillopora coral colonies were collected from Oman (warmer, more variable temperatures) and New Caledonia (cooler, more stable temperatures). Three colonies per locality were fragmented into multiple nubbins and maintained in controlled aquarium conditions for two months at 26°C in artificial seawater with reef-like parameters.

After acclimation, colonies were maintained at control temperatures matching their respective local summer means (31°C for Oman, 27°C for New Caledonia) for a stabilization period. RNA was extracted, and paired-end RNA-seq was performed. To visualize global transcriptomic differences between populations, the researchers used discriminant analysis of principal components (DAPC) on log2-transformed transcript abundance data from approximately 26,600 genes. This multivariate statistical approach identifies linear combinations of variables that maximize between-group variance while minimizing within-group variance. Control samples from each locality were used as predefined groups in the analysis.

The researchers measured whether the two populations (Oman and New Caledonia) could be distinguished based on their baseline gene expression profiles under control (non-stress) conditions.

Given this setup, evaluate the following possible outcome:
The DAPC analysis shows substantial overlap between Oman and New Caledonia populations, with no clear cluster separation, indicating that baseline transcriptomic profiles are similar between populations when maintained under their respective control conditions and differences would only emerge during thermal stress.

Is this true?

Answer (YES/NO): NO